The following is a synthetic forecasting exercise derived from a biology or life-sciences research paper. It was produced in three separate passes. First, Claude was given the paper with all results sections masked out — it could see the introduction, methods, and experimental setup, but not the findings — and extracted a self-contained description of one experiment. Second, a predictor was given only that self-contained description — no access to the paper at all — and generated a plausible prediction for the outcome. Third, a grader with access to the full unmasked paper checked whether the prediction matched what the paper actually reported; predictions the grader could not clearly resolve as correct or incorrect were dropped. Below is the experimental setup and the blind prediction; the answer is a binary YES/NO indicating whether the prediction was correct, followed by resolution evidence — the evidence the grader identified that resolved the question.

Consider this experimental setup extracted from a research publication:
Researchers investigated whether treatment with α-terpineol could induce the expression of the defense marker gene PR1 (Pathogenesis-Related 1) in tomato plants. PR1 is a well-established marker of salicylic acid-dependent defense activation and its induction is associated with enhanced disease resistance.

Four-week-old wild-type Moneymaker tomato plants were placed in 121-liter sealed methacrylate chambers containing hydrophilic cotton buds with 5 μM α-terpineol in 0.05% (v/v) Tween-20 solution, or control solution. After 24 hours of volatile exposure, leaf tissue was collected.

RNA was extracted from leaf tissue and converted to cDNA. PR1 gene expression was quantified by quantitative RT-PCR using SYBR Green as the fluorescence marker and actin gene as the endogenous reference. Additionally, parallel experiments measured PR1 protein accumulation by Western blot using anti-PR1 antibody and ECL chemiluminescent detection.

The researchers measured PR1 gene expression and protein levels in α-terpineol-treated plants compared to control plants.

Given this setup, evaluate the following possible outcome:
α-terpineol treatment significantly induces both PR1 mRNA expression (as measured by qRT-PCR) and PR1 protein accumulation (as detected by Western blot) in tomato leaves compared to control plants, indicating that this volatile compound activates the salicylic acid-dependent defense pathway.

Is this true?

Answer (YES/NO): YES